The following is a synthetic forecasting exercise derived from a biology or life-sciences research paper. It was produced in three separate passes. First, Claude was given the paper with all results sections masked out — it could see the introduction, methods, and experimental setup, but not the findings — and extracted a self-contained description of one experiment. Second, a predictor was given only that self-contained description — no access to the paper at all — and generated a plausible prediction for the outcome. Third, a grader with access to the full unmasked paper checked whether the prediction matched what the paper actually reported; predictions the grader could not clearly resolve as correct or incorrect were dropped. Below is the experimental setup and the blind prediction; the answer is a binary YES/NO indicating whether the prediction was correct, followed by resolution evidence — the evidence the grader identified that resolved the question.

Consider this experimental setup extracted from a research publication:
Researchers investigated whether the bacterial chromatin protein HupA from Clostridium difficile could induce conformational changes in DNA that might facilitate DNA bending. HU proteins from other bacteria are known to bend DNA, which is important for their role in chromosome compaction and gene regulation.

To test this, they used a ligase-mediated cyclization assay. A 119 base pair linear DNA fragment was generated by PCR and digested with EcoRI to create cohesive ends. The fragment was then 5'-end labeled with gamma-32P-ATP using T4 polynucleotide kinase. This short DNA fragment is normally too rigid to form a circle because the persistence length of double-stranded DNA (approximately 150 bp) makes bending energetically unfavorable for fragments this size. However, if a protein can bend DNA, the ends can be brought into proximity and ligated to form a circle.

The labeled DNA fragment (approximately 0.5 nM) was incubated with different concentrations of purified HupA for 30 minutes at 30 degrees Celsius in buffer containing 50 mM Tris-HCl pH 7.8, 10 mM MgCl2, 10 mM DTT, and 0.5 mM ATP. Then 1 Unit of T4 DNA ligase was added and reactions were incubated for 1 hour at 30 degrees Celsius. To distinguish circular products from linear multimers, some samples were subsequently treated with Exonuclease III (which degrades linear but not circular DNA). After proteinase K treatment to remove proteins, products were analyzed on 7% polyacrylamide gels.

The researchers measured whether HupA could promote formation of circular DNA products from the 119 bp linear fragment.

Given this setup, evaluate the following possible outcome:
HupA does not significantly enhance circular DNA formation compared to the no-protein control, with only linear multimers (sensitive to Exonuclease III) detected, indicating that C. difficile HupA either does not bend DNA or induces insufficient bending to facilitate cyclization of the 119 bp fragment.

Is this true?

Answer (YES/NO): NO